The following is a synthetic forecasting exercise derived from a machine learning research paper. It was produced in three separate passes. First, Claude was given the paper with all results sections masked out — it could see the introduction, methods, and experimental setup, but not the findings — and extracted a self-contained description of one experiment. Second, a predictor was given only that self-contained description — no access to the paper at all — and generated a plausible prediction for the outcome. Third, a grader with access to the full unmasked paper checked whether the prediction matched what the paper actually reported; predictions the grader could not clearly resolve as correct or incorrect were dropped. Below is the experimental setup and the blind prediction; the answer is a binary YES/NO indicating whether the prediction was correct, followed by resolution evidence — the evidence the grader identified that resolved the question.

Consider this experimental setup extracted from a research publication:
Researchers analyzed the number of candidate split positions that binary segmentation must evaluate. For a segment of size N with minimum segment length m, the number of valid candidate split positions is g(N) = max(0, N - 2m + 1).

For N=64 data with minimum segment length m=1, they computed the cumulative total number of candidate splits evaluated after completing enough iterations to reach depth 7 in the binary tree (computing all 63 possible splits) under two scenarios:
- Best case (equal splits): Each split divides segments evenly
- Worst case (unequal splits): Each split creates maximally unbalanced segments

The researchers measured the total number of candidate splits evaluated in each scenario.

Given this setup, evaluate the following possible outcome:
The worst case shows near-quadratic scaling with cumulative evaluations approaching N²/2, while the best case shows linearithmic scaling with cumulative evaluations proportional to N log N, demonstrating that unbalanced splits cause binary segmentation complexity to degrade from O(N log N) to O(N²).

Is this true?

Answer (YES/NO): YES